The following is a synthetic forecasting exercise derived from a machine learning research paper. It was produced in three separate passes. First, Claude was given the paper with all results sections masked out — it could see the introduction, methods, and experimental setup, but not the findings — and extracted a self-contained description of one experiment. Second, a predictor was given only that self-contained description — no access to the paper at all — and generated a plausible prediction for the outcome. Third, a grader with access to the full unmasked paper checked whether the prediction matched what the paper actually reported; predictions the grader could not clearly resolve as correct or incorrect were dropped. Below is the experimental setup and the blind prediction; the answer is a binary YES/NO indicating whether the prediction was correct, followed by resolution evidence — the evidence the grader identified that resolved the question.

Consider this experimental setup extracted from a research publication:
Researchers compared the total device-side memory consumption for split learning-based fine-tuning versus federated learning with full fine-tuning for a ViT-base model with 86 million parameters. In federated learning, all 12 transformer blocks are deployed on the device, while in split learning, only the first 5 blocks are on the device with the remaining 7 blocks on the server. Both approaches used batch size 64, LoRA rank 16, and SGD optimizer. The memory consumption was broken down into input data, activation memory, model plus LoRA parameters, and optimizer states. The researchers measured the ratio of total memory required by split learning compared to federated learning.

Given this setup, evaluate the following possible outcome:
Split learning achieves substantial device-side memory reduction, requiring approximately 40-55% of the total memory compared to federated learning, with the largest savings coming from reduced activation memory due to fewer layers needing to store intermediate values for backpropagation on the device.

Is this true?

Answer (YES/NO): YES